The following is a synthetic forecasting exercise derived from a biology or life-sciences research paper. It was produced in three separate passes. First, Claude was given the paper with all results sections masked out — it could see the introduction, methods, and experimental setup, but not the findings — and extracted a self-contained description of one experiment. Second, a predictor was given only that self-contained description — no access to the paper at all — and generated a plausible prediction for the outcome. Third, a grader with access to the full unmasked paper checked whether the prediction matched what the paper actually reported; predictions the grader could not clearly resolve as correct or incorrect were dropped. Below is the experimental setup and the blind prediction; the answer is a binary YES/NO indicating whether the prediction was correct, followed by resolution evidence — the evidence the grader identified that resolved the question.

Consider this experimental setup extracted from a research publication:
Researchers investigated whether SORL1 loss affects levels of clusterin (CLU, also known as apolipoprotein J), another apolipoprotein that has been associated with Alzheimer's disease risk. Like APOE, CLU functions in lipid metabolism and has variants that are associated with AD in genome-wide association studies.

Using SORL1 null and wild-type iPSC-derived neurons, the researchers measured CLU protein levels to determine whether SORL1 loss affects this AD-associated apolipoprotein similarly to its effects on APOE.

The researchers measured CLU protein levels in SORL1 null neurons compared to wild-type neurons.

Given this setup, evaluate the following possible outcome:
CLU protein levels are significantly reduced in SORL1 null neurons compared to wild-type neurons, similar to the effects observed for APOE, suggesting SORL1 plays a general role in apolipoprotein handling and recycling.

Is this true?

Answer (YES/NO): YES